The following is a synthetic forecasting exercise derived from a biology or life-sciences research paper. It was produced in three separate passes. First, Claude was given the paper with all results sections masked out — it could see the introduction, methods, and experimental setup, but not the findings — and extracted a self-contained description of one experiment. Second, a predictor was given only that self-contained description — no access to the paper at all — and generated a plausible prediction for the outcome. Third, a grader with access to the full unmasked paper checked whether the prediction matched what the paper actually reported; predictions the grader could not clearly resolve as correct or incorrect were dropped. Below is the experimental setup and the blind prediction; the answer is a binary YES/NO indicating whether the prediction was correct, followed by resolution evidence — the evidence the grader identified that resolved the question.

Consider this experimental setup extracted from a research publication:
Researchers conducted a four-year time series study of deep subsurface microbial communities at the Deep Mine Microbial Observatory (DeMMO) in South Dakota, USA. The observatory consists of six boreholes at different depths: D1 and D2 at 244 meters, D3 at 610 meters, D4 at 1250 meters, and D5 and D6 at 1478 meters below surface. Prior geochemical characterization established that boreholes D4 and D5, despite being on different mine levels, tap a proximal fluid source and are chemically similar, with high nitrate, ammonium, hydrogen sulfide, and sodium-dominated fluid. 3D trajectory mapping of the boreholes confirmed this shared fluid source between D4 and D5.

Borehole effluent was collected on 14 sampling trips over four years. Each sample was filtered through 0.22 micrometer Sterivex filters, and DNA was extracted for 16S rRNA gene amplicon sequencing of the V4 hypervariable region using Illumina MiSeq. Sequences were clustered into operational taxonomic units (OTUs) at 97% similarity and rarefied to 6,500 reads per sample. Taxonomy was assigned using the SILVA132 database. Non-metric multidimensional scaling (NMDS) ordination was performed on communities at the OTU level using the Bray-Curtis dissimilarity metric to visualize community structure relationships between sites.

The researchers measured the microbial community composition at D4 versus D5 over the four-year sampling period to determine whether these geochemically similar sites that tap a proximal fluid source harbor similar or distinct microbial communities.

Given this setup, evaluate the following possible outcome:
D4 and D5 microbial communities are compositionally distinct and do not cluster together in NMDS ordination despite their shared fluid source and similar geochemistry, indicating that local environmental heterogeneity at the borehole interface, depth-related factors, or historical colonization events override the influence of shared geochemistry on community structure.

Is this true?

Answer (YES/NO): NO